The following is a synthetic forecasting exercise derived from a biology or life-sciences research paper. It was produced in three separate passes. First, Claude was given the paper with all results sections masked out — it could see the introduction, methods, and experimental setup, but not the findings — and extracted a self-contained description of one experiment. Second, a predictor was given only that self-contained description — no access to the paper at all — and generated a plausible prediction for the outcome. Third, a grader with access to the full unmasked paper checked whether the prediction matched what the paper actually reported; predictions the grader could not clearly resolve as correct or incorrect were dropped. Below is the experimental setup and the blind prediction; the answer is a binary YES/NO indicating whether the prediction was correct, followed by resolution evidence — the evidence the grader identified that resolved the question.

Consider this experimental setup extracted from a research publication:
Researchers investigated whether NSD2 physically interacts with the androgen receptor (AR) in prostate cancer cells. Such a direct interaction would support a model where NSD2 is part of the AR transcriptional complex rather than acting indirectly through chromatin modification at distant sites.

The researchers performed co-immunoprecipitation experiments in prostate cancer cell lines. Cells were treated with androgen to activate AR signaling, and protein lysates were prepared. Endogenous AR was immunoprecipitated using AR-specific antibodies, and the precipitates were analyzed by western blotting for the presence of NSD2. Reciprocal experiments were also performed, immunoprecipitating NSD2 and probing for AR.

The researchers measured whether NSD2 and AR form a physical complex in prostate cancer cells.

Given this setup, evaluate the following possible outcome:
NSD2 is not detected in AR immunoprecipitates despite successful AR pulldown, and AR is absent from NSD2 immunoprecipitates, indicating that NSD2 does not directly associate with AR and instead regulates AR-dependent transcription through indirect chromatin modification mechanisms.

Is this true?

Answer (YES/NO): NO